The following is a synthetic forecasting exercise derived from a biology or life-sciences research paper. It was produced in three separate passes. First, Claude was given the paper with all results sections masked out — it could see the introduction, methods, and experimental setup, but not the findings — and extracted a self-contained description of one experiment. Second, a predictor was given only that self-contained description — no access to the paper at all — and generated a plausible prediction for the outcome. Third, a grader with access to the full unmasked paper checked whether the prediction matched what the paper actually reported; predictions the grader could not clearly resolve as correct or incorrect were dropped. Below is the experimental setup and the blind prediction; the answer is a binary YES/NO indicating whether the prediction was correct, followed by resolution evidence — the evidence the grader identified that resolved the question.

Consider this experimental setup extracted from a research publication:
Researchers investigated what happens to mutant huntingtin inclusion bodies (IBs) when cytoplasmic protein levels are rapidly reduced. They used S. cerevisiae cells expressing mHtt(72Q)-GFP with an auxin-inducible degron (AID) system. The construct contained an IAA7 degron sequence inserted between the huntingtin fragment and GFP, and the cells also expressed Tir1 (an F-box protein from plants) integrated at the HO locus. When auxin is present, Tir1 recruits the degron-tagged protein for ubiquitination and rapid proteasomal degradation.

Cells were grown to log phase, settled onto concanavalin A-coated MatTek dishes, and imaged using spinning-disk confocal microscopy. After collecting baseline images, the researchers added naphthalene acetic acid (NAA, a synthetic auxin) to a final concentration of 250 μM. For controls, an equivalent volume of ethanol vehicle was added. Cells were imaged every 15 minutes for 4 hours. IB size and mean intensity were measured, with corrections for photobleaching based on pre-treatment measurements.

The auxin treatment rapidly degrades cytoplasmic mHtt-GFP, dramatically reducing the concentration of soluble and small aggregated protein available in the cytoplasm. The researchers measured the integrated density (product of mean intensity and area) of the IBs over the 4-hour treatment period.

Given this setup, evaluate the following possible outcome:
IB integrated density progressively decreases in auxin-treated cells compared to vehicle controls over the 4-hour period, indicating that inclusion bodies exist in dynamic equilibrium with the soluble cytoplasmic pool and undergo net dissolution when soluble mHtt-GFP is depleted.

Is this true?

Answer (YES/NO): YES